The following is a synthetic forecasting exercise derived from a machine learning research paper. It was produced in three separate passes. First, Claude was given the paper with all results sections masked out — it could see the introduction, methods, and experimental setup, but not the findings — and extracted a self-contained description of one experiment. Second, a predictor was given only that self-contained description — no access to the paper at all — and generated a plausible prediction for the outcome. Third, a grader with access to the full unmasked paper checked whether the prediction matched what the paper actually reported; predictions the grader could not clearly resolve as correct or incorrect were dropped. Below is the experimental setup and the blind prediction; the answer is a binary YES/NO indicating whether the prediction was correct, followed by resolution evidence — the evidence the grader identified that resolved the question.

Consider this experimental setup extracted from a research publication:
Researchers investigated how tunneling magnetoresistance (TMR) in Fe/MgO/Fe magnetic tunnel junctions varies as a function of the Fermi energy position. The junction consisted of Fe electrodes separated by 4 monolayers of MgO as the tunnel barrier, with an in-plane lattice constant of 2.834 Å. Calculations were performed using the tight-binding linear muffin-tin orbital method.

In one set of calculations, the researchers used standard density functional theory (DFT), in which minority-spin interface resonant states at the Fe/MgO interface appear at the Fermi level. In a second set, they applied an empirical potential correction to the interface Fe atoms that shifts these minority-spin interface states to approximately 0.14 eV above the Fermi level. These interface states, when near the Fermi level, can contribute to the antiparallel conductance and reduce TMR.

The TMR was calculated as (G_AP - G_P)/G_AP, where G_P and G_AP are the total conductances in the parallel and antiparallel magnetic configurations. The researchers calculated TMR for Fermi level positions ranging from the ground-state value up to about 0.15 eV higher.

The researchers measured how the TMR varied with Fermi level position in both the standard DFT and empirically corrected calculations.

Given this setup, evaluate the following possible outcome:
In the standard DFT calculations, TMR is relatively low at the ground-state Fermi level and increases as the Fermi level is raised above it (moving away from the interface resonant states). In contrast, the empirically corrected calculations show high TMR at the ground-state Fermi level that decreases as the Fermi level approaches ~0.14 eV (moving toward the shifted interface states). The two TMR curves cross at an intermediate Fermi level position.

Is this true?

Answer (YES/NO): NO